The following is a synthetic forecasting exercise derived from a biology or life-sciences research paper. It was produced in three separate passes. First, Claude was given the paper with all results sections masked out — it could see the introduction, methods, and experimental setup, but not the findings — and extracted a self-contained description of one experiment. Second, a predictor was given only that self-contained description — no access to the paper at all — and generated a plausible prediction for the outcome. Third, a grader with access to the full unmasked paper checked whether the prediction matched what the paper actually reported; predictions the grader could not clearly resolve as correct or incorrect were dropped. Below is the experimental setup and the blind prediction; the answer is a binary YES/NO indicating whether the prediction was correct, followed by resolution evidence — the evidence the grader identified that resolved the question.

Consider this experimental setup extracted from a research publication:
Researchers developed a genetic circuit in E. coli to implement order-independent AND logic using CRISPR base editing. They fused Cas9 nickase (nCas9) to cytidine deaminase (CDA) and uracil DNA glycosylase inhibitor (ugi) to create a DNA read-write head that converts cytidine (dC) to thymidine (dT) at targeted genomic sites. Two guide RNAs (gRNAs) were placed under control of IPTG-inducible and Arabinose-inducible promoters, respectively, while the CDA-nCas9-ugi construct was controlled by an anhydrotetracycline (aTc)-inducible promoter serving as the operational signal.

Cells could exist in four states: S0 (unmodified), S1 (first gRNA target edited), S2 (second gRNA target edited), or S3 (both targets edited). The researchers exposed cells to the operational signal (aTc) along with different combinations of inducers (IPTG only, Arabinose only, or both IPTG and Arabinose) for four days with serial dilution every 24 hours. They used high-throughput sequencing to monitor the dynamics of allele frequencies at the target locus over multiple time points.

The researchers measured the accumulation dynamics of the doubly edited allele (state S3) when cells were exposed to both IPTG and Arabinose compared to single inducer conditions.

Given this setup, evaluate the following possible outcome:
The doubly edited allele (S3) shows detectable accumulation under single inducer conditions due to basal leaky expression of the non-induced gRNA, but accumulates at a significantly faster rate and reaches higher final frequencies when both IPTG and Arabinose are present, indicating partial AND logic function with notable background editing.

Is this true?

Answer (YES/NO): NO